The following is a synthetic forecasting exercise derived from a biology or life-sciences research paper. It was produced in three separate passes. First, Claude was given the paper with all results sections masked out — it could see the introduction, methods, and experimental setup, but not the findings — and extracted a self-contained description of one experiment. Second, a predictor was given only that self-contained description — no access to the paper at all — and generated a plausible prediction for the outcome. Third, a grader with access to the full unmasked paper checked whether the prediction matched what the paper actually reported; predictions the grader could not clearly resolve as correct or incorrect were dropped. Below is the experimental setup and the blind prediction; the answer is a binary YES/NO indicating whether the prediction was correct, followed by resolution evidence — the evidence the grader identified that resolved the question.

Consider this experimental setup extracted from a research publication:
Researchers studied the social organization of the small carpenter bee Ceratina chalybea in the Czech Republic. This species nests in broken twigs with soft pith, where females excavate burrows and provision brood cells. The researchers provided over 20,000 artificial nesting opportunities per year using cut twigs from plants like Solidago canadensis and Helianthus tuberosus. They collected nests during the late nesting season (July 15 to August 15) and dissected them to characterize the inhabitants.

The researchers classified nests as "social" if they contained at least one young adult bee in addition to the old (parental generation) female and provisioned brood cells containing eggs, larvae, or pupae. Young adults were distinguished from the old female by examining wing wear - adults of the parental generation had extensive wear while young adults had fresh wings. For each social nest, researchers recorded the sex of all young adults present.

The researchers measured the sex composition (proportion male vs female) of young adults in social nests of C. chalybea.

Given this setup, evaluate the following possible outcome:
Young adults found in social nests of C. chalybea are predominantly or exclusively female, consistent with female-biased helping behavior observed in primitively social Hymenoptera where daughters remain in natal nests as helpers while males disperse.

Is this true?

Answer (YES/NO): NO